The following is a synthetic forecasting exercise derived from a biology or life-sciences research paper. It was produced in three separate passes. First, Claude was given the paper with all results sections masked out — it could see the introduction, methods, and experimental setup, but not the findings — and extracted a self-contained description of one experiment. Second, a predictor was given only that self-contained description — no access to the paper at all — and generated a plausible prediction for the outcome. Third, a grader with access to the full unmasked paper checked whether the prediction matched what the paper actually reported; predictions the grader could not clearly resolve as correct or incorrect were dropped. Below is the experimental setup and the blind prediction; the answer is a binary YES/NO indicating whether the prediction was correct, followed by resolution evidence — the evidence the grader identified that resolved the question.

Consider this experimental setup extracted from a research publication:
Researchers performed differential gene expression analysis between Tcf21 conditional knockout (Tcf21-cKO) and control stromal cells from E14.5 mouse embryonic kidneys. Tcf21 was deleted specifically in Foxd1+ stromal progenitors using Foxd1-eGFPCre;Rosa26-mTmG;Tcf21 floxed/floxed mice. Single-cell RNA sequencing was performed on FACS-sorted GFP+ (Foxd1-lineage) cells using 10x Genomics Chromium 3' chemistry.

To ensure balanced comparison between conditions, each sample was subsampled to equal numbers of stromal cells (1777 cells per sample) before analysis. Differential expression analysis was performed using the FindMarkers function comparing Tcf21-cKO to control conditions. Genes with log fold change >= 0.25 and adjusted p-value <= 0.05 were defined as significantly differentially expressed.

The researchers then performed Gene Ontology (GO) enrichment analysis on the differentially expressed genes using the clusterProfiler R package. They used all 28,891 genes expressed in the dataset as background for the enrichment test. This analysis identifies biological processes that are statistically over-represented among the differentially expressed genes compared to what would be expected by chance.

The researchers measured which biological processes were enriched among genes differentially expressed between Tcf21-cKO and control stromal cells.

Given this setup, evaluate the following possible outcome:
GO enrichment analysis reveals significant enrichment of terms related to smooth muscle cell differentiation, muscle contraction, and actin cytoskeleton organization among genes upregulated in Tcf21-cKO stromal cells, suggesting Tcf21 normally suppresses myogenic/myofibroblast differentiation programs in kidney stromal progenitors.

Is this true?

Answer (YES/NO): NO